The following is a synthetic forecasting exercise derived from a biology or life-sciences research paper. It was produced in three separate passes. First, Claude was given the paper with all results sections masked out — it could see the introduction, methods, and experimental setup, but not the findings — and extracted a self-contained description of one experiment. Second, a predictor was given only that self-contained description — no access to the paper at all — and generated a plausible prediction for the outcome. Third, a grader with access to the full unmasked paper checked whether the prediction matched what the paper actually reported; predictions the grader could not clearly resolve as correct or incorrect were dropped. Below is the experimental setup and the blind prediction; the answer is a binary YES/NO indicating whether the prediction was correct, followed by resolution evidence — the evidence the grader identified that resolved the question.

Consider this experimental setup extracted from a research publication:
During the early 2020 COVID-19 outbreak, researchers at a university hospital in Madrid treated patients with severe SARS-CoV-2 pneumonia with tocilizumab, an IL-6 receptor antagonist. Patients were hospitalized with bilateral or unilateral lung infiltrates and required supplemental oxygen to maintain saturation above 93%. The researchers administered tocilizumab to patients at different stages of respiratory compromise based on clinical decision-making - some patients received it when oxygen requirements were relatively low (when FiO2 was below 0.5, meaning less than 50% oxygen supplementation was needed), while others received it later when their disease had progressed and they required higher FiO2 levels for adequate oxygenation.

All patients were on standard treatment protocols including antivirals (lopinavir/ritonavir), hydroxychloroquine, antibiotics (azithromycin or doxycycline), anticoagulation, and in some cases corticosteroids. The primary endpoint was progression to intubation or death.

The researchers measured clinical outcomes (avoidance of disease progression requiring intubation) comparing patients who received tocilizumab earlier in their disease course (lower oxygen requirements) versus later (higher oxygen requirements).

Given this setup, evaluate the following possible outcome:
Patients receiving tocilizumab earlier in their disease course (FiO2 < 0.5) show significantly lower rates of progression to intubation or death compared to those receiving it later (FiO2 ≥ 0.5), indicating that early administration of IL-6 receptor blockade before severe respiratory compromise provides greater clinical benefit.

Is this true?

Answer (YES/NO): YES